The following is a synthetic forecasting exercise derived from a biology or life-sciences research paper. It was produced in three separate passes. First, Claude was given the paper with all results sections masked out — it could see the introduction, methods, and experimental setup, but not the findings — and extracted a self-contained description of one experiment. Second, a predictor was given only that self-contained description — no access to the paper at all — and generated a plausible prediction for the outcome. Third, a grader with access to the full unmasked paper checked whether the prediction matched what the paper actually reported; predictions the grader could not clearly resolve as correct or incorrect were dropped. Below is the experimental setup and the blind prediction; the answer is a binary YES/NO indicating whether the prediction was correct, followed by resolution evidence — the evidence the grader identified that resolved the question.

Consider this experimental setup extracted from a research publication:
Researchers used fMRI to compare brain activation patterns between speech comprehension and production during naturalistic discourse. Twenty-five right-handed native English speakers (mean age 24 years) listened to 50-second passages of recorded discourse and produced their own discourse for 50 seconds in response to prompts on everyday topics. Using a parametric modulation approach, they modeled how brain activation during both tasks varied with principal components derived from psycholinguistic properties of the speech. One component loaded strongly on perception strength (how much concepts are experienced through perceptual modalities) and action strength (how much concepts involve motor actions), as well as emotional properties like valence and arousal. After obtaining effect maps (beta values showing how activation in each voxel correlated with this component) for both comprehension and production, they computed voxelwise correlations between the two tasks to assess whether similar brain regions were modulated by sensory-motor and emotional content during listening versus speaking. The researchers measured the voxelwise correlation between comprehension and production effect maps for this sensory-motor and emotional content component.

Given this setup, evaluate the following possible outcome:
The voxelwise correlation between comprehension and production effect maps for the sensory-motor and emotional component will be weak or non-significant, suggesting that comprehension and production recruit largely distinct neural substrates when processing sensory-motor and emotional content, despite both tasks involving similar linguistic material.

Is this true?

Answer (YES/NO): NO